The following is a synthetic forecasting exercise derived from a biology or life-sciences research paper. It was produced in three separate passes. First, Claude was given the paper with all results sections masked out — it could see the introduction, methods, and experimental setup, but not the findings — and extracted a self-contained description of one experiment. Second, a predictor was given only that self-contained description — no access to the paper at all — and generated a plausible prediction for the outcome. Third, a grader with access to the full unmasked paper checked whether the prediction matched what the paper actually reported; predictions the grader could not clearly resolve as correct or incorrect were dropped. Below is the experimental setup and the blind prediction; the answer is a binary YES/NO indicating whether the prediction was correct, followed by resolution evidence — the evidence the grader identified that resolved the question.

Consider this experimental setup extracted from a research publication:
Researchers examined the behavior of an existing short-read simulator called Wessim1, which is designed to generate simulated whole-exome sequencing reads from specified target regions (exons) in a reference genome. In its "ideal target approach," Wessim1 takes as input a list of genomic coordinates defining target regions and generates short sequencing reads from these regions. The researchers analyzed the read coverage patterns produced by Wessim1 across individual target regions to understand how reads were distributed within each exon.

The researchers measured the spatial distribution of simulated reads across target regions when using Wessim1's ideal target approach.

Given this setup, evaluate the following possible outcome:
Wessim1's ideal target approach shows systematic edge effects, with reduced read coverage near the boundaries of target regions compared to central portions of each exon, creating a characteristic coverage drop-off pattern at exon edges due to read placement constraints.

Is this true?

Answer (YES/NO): NO